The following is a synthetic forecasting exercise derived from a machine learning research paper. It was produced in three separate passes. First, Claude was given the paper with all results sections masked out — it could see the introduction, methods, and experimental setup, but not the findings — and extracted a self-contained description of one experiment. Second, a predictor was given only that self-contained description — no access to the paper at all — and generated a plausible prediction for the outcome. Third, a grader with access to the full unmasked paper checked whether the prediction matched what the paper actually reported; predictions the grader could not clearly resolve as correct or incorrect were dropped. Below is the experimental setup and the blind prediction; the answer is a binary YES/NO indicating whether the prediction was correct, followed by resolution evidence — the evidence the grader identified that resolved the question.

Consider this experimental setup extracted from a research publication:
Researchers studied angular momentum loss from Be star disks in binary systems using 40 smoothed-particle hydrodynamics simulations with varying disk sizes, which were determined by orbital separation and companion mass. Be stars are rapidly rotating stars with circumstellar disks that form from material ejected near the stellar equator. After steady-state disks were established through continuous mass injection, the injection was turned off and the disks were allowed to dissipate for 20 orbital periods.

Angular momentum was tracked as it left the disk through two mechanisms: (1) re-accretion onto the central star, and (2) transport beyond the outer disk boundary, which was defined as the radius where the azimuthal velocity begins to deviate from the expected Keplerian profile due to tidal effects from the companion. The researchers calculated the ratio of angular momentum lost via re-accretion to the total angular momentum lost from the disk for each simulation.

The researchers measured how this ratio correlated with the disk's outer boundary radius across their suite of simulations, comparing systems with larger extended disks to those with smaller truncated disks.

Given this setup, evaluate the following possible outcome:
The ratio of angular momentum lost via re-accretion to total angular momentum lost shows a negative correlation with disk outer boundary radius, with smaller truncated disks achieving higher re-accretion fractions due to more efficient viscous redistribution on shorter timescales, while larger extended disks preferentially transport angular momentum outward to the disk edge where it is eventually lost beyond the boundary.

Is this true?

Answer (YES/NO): YES